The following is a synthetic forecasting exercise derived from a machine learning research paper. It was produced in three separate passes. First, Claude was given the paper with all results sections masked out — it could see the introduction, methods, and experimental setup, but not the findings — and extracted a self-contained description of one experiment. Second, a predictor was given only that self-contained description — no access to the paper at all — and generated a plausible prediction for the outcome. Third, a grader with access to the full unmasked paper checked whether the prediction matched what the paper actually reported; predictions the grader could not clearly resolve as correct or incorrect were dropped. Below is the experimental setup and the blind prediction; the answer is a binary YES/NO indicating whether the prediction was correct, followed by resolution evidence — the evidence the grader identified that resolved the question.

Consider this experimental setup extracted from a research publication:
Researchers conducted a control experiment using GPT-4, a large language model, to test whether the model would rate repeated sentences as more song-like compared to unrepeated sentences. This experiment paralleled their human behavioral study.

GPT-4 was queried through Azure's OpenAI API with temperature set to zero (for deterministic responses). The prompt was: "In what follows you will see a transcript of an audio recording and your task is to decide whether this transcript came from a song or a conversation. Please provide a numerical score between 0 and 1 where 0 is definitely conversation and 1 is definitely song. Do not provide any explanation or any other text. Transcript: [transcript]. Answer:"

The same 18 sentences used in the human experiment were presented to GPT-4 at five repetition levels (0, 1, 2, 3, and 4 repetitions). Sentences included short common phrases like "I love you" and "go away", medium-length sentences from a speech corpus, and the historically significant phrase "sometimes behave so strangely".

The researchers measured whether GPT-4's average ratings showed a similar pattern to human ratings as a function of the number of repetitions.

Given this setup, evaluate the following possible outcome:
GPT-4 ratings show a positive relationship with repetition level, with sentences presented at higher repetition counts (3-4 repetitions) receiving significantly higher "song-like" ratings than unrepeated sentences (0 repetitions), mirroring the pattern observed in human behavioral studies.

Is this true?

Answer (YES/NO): YES